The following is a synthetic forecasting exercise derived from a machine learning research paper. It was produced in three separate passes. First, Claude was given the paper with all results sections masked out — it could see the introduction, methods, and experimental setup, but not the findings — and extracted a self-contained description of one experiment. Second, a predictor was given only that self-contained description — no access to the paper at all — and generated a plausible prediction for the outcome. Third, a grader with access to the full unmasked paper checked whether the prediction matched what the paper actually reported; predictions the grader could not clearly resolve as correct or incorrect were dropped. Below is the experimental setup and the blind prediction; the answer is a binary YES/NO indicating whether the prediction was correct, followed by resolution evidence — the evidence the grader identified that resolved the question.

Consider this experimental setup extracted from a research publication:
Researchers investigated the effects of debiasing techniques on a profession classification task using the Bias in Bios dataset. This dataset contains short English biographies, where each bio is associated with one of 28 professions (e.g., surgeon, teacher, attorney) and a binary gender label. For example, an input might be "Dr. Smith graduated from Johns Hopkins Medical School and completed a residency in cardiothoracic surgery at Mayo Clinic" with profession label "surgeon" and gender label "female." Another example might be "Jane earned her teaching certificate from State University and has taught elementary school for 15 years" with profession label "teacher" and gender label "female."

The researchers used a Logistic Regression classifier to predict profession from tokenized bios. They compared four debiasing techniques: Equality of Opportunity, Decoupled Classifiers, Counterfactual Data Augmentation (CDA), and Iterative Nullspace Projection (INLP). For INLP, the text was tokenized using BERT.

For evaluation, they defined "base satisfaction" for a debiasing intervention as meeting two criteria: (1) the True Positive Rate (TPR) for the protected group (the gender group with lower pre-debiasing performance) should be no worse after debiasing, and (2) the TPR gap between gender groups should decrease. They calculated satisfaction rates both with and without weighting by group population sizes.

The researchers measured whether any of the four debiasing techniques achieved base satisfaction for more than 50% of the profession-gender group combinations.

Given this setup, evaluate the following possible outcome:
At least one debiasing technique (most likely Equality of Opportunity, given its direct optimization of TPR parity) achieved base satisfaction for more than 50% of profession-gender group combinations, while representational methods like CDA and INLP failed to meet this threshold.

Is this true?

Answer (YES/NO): NO